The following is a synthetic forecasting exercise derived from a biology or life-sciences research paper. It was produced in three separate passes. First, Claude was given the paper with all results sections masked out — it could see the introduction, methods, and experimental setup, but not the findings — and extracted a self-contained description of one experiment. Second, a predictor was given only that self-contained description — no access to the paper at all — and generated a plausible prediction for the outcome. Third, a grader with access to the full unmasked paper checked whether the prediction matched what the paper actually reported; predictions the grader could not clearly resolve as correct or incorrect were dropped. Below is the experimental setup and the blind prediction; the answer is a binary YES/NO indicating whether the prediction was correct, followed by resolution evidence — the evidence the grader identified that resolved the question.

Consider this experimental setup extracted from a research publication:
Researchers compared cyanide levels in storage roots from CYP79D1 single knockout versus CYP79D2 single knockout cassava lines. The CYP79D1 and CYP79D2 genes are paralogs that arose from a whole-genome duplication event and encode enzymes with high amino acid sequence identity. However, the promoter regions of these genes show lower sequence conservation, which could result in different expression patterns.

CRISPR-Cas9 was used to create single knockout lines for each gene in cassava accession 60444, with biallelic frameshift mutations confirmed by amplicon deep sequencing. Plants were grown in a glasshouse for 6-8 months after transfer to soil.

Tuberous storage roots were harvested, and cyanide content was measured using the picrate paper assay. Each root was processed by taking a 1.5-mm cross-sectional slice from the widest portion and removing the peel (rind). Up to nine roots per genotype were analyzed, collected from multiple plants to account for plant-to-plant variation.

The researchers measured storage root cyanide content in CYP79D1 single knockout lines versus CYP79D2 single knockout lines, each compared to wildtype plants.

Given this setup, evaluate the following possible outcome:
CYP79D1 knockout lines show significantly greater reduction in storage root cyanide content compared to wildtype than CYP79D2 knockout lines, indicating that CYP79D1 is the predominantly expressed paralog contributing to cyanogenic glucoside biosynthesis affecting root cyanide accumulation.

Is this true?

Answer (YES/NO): NO